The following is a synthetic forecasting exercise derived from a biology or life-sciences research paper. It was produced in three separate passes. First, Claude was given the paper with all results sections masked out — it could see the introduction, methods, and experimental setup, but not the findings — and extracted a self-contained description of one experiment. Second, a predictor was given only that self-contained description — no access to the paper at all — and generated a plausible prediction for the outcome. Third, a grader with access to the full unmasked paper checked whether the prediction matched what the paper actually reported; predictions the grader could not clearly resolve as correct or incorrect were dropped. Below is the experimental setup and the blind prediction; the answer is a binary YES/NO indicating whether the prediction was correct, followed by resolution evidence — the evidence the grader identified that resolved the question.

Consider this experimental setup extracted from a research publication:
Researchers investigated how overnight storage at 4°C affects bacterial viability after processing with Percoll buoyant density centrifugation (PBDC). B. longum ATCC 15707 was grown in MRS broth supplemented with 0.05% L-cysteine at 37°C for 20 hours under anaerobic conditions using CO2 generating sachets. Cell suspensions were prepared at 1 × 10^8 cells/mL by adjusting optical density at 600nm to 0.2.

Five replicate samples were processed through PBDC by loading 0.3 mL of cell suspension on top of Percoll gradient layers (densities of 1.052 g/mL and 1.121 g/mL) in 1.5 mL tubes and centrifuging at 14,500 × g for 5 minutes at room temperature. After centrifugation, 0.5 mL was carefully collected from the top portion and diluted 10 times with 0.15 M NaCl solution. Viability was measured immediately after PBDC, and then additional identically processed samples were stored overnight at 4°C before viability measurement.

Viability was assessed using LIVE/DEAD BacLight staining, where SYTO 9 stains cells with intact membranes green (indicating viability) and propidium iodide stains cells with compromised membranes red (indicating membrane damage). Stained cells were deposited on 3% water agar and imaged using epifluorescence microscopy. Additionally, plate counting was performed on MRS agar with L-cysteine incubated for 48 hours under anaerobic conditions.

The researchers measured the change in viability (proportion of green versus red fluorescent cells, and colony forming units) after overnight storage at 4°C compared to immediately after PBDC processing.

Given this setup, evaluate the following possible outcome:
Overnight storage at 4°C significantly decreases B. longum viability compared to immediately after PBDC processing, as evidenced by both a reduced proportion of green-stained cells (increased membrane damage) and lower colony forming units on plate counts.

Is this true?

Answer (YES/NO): NO